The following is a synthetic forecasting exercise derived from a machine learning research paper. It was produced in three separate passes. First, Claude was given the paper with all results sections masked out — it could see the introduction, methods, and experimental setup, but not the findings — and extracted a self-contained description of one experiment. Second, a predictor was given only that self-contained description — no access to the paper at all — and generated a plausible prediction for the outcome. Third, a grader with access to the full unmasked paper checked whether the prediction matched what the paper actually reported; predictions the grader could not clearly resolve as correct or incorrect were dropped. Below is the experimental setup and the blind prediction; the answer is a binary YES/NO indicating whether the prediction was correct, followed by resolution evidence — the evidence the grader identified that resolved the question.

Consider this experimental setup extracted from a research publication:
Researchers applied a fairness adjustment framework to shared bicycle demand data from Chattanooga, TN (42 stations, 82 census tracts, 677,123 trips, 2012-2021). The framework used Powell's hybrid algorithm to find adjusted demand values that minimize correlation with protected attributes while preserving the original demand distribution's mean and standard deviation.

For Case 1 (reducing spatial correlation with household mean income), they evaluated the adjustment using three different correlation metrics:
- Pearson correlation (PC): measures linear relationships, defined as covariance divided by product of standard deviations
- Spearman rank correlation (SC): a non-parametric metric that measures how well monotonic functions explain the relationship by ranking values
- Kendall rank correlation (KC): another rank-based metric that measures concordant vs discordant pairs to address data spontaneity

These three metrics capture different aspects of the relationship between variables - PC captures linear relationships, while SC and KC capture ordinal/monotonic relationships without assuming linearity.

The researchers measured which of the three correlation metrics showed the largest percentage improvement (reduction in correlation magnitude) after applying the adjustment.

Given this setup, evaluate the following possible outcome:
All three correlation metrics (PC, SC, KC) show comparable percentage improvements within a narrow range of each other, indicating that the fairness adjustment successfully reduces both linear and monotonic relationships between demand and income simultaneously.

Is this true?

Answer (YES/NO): NO